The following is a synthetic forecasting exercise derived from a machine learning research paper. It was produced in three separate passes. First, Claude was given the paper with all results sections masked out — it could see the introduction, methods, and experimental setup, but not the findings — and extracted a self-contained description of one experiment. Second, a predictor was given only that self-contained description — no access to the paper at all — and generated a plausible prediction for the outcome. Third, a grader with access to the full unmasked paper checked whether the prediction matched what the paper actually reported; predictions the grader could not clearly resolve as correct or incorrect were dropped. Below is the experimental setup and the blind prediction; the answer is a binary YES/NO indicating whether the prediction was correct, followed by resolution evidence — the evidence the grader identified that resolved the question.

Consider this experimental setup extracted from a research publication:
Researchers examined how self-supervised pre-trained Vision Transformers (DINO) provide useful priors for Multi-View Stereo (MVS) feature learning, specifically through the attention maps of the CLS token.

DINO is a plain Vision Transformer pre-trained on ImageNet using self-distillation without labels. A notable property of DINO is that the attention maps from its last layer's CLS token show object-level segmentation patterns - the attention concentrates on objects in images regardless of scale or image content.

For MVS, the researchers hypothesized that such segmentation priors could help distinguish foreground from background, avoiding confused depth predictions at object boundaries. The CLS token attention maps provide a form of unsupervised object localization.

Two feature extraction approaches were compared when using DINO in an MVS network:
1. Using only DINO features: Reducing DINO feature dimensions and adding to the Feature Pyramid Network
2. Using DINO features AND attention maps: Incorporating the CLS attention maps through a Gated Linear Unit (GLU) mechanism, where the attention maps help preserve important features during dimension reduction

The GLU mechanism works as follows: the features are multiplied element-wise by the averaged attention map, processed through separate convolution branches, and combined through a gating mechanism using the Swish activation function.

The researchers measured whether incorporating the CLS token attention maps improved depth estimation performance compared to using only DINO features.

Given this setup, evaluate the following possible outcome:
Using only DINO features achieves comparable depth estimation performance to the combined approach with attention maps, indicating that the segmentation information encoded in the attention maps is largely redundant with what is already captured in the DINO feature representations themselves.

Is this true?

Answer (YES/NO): NO